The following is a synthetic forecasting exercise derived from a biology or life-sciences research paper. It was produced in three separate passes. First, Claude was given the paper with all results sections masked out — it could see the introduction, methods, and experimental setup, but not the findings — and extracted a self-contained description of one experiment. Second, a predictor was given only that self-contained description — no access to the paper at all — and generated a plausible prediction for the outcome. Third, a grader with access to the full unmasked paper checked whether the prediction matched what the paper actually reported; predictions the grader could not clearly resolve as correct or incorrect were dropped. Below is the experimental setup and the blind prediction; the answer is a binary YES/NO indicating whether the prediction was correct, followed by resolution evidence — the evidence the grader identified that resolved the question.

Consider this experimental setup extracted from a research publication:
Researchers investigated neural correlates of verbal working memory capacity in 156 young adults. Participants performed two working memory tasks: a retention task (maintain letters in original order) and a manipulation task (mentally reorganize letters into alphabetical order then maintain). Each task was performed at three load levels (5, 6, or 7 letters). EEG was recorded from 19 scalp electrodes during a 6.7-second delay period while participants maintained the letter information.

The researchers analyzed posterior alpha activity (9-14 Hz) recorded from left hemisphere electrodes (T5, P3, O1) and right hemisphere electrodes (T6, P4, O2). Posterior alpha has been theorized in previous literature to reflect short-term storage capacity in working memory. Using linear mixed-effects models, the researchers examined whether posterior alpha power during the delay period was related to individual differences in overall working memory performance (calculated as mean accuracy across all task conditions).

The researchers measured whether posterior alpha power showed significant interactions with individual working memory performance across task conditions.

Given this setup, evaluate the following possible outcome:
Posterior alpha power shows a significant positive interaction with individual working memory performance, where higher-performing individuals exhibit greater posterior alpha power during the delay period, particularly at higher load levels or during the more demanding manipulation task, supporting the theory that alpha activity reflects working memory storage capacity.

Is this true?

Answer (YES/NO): NO